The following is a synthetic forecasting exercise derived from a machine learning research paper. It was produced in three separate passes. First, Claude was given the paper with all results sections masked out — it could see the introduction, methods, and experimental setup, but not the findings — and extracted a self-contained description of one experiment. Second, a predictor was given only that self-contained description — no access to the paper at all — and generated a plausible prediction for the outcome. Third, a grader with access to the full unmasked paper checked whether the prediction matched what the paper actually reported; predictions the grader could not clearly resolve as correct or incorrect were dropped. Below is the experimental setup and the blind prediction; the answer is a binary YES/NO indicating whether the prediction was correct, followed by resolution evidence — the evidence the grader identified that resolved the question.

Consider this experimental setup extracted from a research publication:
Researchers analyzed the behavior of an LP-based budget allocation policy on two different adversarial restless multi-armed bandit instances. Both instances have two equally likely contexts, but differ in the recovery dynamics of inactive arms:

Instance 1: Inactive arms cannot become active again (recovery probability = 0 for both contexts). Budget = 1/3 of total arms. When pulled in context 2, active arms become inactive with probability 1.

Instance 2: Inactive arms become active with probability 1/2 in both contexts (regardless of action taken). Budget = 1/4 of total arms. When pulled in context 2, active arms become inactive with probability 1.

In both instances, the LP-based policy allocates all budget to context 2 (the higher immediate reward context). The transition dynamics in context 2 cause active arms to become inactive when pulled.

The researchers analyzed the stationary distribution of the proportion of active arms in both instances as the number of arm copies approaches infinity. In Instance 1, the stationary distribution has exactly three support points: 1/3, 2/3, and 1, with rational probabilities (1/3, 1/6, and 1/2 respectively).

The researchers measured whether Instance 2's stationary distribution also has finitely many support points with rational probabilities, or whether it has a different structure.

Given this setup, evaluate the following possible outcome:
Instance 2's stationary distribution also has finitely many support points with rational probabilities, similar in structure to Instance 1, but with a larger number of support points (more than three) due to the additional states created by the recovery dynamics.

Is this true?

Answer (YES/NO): NO